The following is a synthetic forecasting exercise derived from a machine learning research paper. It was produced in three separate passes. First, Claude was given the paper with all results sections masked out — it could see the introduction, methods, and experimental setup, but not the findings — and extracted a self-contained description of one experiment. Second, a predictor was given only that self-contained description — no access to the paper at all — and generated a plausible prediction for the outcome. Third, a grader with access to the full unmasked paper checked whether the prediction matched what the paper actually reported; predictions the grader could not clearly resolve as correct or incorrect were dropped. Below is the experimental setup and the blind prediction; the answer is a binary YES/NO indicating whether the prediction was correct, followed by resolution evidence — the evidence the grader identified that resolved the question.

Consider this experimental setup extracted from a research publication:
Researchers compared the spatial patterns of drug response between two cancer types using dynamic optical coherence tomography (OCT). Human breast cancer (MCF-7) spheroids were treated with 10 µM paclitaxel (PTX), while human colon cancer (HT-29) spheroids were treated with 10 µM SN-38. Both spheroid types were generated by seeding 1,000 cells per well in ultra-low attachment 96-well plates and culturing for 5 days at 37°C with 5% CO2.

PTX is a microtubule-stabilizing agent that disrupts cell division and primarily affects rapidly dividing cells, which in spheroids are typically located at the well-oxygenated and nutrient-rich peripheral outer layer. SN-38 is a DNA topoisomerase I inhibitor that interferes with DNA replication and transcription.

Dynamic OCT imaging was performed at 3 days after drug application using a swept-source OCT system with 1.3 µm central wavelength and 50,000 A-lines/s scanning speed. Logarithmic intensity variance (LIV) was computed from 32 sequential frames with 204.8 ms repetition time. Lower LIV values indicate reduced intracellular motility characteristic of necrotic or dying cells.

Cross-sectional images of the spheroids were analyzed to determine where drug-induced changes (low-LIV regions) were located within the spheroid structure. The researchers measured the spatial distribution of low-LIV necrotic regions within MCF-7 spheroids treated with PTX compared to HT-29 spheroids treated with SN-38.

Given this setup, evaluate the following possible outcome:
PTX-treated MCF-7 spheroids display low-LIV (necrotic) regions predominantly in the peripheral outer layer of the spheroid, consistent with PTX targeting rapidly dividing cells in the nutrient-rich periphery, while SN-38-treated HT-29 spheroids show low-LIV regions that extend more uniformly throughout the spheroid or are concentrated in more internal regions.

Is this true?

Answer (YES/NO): NO